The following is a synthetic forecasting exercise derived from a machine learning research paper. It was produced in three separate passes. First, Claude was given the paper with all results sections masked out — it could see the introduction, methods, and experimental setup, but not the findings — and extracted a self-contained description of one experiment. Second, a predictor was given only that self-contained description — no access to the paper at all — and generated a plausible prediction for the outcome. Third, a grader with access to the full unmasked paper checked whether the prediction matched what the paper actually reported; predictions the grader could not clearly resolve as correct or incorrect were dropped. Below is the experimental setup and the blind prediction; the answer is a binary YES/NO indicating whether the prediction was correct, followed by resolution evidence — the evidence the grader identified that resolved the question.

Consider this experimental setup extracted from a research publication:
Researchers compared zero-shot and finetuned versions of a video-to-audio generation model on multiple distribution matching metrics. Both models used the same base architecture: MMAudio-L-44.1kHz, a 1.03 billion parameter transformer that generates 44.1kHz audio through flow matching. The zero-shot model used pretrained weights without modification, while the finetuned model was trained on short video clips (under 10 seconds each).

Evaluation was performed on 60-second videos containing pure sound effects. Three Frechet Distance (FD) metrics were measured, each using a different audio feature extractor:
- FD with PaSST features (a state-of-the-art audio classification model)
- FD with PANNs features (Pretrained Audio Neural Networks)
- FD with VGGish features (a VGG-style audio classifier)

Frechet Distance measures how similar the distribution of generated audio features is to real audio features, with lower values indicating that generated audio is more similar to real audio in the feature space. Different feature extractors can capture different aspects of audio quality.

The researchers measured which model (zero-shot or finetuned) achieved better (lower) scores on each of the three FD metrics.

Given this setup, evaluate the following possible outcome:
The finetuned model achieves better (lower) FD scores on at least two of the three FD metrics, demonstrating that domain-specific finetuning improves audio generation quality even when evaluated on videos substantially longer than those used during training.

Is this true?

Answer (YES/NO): NO